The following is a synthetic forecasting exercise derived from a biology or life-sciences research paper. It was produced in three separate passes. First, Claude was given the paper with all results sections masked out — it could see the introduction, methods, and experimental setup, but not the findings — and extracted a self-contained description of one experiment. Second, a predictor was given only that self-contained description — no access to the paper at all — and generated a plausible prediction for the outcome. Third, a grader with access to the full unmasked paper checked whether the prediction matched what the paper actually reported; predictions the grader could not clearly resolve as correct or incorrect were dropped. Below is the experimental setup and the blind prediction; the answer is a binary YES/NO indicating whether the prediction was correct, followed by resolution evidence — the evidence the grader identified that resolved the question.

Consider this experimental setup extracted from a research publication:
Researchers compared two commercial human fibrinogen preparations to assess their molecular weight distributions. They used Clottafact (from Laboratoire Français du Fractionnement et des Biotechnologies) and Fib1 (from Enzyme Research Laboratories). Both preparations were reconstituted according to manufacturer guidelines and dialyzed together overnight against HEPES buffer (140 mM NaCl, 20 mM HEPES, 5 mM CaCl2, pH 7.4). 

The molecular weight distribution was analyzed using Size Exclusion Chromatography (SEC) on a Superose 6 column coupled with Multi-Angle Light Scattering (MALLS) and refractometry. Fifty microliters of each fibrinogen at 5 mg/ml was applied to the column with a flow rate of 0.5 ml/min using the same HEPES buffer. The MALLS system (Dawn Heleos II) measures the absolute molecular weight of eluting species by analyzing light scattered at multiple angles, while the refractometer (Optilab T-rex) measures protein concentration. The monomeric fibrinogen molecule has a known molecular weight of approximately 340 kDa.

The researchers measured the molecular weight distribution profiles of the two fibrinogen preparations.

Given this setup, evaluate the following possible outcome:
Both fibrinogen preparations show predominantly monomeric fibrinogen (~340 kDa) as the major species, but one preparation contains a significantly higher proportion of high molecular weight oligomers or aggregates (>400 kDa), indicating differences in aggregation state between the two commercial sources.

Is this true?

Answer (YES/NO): YES